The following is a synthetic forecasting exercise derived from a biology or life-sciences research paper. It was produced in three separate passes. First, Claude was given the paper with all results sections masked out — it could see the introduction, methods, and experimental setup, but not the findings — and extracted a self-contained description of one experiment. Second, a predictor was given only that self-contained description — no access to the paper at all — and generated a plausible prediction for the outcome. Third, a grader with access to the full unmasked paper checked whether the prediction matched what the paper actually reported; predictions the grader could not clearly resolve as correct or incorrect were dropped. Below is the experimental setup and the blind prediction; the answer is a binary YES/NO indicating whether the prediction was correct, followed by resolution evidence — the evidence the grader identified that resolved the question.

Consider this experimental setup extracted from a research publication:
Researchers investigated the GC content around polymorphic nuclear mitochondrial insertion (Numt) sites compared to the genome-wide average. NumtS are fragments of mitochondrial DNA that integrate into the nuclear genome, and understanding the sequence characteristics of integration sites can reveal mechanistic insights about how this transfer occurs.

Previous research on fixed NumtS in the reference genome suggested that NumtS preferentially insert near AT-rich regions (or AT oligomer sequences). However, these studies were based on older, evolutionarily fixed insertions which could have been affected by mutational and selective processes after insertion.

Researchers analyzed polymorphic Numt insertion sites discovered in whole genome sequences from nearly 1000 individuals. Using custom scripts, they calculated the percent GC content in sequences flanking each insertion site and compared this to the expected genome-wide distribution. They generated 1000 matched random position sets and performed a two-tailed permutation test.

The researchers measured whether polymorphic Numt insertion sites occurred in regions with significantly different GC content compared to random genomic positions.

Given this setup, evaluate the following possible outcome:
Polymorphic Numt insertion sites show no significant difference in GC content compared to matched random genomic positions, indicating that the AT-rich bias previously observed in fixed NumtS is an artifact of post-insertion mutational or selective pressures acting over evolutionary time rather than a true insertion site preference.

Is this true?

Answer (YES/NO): NO